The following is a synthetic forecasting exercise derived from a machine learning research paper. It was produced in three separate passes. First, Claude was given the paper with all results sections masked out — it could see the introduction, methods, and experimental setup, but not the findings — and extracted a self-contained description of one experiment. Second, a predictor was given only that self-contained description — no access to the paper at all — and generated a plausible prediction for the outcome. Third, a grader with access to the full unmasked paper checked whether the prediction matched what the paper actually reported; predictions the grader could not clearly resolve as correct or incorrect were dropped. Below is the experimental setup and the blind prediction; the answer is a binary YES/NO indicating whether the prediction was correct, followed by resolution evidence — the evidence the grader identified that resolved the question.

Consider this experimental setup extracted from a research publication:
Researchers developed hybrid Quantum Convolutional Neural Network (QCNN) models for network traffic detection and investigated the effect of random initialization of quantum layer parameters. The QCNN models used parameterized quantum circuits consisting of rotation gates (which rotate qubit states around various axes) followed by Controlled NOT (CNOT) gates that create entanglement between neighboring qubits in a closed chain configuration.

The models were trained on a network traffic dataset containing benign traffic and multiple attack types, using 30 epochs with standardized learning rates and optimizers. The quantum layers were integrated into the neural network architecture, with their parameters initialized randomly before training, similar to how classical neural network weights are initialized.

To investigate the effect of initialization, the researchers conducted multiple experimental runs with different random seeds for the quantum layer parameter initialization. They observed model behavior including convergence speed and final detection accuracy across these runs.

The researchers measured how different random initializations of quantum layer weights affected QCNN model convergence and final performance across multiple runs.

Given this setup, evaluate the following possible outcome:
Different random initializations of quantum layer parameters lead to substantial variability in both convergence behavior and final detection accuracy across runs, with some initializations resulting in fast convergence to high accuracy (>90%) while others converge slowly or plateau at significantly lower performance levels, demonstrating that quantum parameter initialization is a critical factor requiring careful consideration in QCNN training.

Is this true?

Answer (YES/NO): YES